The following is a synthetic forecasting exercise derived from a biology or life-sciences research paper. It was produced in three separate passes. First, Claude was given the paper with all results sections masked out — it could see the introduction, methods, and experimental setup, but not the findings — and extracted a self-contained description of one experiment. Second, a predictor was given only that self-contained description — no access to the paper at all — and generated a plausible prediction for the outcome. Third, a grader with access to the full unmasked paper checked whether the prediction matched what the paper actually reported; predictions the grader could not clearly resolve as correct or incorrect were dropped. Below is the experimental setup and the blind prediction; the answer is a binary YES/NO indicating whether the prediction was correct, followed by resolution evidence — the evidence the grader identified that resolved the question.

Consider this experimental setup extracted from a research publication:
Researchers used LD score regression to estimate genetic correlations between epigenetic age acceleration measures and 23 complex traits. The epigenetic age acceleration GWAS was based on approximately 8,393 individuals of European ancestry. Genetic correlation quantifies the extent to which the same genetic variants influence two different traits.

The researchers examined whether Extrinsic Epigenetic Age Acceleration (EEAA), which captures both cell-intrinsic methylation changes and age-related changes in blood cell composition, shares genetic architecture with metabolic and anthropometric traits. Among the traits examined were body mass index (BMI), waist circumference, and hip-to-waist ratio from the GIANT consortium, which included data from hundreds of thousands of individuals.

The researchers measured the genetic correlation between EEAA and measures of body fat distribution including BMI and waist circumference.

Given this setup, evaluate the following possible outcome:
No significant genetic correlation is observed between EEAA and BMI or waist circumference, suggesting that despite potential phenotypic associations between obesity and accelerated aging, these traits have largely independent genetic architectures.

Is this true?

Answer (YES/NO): NO